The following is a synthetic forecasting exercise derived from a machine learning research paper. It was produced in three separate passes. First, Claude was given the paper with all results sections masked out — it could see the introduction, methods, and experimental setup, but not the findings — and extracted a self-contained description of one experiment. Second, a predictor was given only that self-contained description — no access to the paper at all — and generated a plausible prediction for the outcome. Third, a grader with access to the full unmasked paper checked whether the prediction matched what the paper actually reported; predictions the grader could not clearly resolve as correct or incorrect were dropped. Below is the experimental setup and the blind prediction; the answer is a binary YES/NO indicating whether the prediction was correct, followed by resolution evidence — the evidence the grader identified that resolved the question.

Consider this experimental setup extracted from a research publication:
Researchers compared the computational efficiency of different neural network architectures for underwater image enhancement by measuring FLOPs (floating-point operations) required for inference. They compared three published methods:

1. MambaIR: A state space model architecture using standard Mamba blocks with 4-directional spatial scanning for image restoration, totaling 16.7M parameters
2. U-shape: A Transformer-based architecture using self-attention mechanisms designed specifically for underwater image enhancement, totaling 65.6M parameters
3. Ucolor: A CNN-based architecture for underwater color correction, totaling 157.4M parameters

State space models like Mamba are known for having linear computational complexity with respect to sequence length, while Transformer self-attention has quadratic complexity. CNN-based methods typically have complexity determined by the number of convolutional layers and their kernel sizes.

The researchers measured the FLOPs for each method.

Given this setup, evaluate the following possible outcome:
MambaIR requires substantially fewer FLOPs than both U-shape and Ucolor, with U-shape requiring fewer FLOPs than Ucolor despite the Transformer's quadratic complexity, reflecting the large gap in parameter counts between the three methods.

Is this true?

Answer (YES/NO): NO